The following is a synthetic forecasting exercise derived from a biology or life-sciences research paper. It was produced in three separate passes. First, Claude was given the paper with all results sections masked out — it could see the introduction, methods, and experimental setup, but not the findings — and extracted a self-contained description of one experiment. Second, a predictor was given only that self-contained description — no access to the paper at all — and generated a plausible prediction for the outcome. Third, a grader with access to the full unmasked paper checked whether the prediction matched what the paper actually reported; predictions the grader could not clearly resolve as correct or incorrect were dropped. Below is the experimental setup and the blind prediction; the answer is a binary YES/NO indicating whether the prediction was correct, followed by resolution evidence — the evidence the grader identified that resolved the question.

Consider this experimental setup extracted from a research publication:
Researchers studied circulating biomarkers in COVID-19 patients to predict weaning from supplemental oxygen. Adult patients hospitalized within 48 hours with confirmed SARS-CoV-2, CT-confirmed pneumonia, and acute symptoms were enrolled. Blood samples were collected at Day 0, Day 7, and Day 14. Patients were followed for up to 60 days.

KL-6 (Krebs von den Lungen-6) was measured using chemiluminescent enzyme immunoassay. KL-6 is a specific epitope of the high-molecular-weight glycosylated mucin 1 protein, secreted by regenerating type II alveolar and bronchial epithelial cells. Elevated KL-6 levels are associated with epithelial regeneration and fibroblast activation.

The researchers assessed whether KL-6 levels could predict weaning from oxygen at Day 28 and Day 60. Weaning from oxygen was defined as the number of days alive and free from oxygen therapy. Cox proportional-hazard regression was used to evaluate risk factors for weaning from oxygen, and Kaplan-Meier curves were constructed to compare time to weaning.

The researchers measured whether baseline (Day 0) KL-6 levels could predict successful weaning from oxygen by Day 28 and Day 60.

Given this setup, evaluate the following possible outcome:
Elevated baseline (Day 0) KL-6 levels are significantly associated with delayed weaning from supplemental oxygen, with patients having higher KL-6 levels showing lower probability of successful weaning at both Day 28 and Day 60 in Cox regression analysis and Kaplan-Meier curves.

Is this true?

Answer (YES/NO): NO